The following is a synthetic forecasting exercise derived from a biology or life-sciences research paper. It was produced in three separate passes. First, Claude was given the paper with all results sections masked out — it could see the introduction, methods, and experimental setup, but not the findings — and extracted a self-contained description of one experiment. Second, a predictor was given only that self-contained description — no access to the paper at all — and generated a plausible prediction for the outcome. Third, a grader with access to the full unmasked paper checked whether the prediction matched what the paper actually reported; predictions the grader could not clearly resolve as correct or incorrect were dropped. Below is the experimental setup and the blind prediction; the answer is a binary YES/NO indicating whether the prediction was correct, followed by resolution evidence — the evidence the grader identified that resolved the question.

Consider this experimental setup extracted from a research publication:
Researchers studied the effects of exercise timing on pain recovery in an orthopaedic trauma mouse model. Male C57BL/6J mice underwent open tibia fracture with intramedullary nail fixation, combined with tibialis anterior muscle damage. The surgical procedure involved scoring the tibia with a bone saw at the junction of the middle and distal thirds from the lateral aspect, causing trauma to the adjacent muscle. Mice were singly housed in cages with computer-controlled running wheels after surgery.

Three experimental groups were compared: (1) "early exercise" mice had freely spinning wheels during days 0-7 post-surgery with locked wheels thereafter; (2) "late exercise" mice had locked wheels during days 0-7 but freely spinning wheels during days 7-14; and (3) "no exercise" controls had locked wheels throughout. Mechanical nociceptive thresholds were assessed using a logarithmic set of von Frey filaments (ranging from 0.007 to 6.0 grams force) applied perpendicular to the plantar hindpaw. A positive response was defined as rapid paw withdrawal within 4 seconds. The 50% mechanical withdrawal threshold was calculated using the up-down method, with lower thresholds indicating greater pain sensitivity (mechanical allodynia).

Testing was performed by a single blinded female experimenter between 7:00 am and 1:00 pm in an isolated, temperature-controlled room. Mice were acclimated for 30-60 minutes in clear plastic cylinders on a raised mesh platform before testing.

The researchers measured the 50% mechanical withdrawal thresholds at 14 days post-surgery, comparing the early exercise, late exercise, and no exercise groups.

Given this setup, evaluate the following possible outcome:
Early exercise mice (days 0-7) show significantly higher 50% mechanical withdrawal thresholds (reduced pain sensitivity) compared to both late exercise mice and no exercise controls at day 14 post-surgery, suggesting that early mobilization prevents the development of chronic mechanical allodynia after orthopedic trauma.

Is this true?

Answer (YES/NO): NO